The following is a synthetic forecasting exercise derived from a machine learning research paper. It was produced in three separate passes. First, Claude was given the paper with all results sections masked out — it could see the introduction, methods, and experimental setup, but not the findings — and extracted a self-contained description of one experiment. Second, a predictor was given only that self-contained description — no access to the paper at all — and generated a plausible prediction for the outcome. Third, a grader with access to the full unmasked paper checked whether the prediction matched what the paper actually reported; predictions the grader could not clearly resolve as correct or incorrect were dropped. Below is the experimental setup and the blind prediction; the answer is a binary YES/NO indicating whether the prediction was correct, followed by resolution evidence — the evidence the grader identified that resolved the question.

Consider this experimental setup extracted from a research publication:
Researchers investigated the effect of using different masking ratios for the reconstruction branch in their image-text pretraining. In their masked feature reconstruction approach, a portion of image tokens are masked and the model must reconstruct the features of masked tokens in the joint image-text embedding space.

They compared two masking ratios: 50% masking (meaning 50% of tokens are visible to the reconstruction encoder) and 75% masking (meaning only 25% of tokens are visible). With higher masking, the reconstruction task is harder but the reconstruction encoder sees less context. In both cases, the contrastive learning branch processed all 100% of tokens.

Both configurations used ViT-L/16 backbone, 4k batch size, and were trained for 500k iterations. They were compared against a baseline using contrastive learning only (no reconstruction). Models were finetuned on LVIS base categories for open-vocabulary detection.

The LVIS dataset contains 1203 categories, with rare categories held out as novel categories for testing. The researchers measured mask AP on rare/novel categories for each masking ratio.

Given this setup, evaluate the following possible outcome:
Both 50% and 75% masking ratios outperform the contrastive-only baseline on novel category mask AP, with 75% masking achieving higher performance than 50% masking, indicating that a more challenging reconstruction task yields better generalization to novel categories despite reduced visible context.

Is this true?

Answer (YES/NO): YES